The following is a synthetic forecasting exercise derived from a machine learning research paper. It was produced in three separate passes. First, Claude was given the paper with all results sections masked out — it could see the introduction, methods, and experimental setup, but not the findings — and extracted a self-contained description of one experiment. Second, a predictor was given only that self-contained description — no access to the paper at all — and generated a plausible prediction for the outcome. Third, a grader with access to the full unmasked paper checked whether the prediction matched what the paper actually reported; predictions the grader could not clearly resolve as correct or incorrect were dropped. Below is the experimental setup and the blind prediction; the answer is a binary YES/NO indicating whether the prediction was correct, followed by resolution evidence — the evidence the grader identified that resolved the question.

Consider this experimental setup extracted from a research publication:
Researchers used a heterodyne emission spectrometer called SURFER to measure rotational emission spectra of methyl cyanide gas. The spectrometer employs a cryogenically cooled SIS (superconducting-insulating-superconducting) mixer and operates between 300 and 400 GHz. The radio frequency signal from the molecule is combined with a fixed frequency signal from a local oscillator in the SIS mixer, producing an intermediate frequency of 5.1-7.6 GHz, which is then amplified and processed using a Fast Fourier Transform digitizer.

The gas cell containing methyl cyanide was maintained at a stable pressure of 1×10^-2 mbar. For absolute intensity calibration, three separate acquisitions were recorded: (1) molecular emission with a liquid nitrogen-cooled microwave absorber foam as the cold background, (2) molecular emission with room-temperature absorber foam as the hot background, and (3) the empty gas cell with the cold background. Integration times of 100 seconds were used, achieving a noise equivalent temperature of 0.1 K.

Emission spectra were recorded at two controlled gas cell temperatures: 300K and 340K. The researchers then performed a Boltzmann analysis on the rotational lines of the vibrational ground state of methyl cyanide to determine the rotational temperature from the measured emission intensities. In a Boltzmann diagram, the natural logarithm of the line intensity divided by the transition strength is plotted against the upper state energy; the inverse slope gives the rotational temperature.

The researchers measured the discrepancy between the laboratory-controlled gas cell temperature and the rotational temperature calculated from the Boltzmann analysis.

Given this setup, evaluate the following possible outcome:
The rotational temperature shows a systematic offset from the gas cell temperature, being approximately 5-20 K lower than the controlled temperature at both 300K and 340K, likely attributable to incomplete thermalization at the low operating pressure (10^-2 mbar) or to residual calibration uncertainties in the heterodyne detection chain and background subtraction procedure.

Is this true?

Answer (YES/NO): NO